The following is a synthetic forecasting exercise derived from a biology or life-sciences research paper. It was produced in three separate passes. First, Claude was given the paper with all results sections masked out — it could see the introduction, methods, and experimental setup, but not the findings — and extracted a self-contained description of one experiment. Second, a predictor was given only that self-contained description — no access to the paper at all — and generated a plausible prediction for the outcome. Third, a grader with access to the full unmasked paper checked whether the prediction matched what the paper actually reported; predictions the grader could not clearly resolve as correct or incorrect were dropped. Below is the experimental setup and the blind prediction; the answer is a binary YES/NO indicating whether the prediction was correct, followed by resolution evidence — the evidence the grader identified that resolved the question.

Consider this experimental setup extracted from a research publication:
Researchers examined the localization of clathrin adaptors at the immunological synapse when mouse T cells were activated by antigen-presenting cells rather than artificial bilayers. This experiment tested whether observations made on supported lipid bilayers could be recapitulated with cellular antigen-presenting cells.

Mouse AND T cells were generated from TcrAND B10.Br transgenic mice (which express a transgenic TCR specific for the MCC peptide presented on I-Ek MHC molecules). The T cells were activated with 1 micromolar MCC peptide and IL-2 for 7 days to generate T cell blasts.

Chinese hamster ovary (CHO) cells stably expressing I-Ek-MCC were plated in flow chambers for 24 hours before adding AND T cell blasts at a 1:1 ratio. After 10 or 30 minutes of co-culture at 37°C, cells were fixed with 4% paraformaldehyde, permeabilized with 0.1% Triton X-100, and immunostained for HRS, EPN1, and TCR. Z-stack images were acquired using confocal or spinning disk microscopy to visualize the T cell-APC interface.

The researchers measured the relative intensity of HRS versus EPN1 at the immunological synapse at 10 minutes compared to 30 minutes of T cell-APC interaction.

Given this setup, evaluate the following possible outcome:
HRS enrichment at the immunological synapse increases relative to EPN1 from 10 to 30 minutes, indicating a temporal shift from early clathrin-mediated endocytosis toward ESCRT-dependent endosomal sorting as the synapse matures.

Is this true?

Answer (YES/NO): NO